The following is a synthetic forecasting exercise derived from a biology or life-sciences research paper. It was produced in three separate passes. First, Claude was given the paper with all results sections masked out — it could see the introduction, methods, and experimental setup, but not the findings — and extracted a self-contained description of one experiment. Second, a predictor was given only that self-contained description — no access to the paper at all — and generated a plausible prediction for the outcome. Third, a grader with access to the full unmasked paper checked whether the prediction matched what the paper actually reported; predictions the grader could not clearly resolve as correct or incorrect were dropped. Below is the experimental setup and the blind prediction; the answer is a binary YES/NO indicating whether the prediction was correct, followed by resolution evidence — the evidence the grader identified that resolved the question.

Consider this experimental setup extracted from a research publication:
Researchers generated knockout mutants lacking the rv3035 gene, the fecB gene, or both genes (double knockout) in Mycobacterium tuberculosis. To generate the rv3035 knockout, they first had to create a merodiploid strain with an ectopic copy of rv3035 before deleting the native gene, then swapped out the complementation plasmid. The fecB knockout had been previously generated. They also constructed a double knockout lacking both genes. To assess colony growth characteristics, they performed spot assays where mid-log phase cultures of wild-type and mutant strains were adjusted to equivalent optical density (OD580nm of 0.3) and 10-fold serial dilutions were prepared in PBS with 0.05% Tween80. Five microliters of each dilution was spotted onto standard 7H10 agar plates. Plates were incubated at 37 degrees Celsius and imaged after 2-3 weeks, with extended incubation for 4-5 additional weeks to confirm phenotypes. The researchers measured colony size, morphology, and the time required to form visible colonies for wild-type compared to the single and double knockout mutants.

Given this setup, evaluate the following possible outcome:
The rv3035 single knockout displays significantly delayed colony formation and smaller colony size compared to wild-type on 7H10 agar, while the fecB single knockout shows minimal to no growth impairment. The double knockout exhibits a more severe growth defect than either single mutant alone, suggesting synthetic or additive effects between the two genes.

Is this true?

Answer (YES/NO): NO